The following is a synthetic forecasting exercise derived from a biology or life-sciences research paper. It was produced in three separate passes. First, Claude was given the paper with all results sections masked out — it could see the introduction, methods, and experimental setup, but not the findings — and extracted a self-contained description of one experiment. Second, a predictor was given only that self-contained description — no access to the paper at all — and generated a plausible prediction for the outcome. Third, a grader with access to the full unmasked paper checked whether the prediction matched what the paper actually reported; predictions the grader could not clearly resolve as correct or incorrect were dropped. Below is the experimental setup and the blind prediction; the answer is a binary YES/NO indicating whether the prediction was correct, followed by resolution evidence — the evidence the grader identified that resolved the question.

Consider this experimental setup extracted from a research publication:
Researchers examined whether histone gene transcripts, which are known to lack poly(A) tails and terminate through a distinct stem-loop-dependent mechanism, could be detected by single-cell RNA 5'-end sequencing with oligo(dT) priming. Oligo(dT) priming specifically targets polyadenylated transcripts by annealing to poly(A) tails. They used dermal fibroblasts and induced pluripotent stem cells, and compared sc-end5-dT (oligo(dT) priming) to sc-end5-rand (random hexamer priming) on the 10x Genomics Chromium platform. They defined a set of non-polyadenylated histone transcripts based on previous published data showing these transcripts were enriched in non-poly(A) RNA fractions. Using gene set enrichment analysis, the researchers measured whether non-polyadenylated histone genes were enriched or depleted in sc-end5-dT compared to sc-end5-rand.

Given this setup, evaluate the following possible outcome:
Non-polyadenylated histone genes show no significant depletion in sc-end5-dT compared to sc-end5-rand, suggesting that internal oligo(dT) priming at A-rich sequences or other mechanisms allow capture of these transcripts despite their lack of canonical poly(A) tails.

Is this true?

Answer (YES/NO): NO